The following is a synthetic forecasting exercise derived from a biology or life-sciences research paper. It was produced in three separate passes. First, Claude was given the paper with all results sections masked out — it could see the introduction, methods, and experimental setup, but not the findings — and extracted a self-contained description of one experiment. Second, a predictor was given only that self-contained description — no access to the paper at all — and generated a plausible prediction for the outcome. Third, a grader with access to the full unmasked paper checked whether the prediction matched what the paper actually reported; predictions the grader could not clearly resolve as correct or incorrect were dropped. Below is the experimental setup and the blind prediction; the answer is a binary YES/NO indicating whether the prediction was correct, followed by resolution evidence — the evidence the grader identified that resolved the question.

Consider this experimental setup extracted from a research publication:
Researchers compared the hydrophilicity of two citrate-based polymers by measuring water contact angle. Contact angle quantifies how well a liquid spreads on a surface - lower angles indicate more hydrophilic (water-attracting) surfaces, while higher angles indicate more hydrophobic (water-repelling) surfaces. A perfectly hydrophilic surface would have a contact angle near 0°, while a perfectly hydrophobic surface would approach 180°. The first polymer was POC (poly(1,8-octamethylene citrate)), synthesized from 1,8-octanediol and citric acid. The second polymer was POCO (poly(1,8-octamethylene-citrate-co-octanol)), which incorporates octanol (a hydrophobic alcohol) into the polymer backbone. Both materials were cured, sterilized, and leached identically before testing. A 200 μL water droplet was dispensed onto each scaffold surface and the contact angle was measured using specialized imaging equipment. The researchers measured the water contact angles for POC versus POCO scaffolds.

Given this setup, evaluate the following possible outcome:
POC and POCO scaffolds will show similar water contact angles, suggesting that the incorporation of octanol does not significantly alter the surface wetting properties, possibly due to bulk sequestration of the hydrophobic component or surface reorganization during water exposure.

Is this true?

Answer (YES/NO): NO